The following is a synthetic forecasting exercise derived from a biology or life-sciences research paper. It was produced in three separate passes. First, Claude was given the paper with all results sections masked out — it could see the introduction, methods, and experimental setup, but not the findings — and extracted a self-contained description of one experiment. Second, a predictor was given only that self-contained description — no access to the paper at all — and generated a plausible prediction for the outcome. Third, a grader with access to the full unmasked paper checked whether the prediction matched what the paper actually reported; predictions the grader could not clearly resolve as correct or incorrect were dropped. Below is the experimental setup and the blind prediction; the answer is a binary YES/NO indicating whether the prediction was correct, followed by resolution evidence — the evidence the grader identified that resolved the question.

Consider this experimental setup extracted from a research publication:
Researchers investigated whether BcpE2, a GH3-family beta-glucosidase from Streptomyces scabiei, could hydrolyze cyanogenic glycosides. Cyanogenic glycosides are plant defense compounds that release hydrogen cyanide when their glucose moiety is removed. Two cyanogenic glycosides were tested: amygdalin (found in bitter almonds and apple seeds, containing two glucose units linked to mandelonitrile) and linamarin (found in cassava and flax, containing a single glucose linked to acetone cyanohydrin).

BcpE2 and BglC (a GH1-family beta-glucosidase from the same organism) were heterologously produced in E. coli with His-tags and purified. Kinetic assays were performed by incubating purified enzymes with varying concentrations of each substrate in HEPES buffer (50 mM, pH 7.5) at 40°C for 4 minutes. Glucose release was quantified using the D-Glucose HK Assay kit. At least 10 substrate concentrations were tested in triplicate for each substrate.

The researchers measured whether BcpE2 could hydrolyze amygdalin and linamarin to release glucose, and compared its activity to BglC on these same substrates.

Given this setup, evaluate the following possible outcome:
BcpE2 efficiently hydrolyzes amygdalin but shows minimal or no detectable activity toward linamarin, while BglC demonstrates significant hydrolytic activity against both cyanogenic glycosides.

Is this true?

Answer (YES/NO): NO